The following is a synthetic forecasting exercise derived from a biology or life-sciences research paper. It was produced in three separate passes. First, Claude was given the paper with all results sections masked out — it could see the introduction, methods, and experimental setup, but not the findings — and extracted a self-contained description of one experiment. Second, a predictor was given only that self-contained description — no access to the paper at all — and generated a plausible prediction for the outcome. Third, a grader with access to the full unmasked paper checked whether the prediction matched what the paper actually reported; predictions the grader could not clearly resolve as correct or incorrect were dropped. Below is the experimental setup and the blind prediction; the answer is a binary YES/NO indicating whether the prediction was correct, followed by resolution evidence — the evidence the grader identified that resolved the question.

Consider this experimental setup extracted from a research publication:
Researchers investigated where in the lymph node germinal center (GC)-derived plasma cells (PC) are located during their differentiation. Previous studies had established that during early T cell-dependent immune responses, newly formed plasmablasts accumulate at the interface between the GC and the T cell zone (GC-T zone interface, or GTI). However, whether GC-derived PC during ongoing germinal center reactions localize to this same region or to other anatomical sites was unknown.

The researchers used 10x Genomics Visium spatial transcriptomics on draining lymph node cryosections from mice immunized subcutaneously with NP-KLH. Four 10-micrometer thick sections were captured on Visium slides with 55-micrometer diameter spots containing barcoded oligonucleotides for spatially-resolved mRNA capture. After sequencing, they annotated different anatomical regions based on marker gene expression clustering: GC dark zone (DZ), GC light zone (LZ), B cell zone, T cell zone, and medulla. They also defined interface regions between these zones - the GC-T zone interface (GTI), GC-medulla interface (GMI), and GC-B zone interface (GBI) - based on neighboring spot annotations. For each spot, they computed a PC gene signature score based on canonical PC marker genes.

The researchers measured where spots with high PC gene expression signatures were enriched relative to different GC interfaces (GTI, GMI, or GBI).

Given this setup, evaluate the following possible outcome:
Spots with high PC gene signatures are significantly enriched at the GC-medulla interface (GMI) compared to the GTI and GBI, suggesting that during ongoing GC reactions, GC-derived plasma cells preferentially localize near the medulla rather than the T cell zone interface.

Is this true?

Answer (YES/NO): YES